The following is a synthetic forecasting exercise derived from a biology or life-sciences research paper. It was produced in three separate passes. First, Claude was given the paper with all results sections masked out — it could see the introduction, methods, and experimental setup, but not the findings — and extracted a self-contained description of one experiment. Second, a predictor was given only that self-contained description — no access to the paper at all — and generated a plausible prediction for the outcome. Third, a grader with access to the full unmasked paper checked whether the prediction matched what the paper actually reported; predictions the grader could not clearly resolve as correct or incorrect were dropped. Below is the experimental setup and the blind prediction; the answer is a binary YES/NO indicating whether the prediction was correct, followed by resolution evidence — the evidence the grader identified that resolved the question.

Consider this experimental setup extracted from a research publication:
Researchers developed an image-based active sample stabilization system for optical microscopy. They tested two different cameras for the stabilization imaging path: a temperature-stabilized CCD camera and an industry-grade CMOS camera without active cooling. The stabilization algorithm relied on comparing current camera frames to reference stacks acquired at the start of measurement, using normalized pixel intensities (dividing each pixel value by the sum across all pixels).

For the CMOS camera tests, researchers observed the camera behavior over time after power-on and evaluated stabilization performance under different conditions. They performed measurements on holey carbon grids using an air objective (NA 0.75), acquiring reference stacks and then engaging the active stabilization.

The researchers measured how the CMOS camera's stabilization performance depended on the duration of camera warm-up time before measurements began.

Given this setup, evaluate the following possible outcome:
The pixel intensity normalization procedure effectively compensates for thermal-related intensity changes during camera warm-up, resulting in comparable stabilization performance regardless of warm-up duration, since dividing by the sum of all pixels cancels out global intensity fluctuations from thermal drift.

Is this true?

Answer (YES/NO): NO